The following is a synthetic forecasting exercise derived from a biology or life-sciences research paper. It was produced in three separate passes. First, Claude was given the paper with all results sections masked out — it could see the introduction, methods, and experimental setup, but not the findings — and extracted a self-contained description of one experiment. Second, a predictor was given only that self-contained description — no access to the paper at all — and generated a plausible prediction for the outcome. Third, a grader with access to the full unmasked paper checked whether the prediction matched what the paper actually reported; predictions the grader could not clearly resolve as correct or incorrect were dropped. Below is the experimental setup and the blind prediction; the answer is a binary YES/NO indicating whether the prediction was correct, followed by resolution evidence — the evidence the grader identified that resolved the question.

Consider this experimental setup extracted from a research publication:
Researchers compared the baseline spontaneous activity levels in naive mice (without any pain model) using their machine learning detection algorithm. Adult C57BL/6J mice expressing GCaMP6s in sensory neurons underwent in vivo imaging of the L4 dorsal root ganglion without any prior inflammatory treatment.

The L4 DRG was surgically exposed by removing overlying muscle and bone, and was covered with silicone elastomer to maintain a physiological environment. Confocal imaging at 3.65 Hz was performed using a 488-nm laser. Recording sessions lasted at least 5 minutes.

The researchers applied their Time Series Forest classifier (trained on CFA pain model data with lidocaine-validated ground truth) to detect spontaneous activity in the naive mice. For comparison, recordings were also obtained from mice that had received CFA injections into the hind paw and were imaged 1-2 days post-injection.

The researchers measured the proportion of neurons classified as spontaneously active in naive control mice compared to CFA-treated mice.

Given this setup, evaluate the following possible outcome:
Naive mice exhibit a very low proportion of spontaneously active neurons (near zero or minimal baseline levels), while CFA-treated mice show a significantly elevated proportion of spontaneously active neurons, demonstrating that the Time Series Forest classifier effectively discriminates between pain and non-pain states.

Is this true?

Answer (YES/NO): NO